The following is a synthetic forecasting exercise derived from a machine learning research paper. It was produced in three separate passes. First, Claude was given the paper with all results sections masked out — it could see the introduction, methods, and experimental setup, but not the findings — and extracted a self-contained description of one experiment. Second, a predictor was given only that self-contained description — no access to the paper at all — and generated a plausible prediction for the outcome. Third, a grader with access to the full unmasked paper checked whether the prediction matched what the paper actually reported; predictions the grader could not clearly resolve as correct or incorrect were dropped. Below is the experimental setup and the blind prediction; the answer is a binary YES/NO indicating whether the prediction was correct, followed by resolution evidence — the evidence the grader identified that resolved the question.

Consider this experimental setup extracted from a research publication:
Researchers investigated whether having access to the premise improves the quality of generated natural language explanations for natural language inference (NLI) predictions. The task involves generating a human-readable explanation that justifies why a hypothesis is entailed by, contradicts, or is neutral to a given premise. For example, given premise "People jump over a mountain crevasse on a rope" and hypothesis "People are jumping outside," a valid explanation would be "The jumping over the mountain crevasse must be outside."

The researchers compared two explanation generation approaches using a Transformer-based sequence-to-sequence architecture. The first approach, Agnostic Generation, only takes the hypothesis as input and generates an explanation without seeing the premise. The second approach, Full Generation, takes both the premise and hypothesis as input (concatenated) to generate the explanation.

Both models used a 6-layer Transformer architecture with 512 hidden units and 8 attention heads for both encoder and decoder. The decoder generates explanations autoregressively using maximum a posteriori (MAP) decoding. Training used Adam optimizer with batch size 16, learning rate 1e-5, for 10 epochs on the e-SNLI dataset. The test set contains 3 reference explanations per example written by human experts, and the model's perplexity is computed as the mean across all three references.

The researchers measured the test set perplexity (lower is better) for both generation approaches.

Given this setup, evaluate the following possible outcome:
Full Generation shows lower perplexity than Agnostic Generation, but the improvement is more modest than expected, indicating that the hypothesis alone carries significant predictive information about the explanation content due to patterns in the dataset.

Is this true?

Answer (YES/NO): NO